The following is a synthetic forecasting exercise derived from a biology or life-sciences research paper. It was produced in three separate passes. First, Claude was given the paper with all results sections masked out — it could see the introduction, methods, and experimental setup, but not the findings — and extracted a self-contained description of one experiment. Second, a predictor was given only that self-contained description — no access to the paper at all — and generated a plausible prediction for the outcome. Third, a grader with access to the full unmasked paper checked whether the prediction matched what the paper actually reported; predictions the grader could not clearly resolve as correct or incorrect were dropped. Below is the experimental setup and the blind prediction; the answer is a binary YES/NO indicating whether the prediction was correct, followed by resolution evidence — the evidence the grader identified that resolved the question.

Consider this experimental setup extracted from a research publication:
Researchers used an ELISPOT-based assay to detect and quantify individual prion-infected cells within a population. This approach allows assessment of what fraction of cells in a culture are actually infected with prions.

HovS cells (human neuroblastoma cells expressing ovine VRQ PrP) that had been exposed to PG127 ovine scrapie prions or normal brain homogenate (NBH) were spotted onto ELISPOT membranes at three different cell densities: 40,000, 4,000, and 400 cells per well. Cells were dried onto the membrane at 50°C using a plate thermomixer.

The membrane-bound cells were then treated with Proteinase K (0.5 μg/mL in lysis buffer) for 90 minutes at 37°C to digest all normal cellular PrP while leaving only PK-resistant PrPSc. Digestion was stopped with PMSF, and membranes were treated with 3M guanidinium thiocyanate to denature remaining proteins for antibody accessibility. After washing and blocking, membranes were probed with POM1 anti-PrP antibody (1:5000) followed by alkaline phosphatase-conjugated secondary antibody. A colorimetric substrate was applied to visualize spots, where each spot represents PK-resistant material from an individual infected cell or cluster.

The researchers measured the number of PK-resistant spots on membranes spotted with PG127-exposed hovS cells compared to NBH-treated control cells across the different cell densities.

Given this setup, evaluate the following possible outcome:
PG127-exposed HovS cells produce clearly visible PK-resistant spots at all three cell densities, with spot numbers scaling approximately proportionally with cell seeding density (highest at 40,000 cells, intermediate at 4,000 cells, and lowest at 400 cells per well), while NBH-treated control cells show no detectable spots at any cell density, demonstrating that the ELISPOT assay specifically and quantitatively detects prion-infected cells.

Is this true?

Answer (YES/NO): NO